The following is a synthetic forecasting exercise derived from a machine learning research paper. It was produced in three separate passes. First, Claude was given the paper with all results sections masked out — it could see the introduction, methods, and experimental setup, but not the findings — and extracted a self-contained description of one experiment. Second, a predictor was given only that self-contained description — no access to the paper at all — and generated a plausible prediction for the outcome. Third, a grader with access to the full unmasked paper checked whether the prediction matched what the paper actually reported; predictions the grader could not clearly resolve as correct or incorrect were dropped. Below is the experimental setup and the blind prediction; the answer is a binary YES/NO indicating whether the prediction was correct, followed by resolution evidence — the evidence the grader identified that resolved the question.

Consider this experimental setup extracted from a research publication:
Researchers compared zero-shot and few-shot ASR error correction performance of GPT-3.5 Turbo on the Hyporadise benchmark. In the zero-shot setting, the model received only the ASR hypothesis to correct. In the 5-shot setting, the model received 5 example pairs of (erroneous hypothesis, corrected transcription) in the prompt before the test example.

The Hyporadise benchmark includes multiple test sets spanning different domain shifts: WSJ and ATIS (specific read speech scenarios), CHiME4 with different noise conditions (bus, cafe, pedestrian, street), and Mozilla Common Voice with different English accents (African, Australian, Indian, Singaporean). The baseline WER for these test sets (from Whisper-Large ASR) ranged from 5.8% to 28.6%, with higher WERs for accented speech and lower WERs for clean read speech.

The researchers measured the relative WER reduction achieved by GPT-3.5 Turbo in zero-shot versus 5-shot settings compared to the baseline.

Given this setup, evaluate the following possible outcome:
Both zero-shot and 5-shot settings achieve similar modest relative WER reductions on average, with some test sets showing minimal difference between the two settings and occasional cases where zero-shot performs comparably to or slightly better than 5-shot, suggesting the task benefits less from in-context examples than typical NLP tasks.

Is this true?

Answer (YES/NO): NO